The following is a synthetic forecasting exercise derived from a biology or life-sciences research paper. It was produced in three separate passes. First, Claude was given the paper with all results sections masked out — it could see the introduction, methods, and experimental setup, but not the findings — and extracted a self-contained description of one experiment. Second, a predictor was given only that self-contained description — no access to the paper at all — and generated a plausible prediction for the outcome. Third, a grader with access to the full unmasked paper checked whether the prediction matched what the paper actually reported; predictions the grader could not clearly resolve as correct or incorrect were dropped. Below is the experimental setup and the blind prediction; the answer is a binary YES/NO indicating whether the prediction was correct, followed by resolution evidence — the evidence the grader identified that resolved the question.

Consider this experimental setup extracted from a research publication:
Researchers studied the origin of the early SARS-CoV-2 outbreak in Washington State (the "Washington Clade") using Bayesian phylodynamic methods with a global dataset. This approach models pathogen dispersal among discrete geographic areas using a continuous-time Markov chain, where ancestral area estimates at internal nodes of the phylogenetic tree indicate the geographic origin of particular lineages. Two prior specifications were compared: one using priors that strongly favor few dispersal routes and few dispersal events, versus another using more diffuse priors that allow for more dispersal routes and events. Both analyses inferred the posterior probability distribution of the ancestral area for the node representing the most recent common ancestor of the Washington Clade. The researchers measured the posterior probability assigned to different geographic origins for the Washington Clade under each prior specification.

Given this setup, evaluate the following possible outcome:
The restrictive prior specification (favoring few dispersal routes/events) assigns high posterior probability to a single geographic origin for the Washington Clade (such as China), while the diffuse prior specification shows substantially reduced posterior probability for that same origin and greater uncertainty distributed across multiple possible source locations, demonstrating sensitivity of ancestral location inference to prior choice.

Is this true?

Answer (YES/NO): YES